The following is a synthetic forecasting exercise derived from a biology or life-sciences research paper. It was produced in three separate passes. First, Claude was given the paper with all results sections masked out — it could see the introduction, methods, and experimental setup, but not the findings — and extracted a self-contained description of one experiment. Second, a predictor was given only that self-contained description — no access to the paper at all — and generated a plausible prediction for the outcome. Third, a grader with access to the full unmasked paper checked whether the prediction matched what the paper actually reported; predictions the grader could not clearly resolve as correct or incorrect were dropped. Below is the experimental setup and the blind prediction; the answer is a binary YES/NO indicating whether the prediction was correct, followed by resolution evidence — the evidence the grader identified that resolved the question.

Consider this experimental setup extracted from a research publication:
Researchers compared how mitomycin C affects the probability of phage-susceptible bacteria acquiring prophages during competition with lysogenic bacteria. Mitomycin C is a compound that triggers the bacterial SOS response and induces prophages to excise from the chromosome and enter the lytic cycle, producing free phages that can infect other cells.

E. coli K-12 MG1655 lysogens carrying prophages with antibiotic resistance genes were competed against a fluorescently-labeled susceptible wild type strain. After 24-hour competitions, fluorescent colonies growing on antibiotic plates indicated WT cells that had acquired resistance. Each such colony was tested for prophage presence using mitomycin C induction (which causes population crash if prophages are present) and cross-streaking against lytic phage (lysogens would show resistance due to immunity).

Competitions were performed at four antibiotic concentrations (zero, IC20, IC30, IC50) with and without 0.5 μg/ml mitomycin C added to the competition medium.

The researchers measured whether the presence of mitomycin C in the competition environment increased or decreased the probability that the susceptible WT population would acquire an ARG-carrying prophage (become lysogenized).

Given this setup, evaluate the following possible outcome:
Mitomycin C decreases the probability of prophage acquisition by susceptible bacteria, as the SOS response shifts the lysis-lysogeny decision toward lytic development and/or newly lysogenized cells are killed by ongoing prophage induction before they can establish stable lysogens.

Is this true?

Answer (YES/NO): NO